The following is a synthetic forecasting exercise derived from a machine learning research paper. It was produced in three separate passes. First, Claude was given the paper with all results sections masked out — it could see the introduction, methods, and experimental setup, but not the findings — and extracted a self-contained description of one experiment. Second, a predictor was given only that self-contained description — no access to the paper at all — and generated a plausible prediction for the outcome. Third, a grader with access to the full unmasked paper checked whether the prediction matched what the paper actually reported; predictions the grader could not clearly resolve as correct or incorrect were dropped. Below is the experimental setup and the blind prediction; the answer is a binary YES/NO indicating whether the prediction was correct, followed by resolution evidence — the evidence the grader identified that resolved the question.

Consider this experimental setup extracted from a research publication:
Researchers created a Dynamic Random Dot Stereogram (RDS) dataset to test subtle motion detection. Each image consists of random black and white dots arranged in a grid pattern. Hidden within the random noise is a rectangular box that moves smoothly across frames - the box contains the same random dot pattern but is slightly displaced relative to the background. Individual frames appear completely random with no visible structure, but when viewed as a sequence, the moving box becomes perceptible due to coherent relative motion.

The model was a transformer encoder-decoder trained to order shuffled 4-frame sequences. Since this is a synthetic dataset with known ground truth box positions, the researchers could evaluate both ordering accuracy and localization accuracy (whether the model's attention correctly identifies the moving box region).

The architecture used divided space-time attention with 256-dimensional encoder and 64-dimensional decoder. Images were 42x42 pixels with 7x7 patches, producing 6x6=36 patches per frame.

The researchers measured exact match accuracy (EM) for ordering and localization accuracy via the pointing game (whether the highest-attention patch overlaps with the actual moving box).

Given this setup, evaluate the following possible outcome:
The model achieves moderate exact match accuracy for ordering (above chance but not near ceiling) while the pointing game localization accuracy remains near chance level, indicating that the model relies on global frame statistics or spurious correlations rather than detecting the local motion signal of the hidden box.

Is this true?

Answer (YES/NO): NO